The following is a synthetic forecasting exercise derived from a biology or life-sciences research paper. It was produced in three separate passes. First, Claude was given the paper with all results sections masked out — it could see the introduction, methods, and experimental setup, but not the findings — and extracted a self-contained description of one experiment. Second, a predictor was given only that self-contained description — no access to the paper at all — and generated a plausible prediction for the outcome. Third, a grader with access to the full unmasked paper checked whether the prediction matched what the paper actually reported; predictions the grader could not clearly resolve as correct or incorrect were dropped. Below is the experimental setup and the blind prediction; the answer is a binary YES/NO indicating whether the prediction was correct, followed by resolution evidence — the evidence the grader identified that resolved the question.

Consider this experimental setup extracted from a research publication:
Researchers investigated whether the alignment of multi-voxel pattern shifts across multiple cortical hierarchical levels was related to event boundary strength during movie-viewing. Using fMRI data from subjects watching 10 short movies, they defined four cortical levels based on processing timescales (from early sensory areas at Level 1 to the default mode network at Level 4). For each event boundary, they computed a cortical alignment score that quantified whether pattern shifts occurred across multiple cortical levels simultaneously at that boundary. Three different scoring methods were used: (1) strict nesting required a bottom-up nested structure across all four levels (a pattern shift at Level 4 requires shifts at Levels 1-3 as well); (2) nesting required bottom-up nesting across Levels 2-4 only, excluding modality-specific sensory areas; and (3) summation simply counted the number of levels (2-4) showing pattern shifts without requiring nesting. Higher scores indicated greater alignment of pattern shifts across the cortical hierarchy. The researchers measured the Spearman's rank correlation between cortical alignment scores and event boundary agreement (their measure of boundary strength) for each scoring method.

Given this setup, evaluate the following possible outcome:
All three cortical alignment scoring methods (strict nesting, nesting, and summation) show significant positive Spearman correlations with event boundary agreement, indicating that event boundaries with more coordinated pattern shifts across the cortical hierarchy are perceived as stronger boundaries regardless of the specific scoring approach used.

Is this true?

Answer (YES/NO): YES